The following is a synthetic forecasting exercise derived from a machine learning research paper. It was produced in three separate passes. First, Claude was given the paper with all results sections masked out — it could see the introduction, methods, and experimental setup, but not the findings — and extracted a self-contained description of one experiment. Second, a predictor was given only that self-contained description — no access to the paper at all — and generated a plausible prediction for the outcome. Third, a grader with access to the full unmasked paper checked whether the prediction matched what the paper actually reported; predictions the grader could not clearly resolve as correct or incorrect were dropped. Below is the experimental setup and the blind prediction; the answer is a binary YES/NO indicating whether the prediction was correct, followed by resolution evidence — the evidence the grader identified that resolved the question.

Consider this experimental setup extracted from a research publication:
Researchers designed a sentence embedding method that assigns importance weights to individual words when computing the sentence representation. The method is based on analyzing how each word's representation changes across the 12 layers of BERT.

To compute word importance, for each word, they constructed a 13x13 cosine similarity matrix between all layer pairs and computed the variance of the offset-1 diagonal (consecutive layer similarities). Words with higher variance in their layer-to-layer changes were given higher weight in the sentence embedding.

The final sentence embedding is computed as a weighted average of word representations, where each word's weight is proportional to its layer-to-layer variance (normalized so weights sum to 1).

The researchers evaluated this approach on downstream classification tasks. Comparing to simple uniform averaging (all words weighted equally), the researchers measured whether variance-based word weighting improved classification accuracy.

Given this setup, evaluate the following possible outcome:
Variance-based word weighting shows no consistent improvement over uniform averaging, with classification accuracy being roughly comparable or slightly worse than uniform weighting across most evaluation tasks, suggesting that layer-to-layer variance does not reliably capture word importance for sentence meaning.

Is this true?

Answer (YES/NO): NO